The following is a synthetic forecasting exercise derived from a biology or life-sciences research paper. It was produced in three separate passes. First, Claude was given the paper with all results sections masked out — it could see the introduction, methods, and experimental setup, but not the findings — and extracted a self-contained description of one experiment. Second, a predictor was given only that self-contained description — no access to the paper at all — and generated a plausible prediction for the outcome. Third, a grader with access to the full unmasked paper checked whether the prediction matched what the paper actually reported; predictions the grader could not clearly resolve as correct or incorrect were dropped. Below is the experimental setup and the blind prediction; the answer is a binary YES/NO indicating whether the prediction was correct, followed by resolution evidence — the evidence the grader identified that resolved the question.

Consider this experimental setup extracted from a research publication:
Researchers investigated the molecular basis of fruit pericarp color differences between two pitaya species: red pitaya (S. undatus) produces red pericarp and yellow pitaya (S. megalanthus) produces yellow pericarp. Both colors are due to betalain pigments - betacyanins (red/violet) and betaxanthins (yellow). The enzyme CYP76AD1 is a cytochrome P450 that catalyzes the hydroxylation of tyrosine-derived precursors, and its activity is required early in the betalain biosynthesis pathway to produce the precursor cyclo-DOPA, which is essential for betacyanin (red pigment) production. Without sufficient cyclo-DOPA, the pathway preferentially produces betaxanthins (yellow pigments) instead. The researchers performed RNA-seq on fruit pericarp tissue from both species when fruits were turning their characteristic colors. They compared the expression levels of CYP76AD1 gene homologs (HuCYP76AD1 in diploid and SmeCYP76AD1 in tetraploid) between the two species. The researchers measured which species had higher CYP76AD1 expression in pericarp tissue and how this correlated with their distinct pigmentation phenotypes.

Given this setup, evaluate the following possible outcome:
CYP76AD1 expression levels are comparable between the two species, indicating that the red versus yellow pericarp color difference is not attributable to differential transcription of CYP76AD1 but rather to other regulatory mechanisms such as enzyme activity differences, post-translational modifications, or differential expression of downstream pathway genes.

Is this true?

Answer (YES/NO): NO